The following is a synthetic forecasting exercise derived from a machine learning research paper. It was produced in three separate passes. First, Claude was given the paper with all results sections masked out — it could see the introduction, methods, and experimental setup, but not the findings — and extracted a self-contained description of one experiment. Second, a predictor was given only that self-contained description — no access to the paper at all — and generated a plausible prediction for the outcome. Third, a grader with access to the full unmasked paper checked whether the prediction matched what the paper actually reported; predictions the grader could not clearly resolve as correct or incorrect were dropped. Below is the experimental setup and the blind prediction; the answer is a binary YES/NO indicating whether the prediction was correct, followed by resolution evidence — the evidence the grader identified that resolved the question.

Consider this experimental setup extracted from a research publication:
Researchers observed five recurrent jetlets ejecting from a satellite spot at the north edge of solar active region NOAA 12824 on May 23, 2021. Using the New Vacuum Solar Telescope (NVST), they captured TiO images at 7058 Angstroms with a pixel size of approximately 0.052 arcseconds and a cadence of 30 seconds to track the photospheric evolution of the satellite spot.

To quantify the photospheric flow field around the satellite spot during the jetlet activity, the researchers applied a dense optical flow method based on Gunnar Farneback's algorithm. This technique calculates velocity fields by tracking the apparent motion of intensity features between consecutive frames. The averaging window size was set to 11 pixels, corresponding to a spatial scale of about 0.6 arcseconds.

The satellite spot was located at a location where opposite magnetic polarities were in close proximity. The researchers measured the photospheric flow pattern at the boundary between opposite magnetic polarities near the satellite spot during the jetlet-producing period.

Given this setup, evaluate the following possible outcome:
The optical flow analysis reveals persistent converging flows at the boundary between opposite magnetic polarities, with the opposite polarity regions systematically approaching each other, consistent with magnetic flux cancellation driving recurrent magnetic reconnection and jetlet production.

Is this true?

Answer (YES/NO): NO